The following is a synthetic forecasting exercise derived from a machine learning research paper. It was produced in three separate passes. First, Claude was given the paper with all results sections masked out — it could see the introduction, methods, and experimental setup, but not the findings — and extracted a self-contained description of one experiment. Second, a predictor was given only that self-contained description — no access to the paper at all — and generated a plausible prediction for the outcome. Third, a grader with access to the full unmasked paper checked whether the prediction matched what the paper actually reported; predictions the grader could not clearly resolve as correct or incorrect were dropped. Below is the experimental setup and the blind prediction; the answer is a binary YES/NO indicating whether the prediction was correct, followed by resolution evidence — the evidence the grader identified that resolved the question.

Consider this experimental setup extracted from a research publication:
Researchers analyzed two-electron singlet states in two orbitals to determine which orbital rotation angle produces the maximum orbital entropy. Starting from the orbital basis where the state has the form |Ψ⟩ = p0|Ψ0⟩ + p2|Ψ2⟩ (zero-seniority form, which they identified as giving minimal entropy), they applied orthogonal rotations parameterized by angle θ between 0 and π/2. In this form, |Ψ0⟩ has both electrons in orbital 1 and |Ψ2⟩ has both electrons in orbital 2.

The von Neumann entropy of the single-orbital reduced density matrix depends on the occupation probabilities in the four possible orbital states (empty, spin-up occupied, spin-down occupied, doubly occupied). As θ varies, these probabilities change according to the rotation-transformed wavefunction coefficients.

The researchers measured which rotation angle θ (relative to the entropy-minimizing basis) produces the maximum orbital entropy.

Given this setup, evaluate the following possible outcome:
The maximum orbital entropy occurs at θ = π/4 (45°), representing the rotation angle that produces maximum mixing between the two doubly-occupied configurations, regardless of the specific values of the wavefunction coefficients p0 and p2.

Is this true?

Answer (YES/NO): YES